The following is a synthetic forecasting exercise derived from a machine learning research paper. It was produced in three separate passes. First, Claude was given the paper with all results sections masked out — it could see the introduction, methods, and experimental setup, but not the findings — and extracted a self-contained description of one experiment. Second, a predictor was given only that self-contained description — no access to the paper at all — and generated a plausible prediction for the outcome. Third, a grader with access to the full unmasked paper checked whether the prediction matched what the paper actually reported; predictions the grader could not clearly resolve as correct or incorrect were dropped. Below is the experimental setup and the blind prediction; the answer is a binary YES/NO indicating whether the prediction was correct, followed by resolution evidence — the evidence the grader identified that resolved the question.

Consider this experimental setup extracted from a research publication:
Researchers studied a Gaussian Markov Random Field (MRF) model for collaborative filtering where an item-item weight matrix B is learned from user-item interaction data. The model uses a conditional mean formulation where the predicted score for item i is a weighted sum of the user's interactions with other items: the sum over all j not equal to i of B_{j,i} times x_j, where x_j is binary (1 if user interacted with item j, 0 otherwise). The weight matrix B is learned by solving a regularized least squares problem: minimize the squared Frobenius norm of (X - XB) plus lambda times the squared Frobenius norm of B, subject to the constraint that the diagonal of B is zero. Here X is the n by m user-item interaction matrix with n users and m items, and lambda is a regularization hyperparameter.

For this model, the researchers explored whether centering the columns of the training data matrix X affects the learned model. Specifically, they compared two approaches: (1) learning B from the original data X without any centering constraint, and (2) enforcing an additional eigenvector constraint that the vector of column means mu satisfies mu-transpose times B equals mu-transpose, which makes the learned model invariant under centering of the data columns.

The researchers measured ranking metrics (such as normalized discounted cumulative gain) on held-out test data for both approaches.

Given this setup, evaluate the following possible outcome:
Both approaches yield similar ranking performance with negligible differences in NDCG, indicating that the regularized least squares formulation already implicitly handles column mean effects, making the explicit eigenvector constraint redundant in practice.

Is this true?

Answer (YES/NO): YES